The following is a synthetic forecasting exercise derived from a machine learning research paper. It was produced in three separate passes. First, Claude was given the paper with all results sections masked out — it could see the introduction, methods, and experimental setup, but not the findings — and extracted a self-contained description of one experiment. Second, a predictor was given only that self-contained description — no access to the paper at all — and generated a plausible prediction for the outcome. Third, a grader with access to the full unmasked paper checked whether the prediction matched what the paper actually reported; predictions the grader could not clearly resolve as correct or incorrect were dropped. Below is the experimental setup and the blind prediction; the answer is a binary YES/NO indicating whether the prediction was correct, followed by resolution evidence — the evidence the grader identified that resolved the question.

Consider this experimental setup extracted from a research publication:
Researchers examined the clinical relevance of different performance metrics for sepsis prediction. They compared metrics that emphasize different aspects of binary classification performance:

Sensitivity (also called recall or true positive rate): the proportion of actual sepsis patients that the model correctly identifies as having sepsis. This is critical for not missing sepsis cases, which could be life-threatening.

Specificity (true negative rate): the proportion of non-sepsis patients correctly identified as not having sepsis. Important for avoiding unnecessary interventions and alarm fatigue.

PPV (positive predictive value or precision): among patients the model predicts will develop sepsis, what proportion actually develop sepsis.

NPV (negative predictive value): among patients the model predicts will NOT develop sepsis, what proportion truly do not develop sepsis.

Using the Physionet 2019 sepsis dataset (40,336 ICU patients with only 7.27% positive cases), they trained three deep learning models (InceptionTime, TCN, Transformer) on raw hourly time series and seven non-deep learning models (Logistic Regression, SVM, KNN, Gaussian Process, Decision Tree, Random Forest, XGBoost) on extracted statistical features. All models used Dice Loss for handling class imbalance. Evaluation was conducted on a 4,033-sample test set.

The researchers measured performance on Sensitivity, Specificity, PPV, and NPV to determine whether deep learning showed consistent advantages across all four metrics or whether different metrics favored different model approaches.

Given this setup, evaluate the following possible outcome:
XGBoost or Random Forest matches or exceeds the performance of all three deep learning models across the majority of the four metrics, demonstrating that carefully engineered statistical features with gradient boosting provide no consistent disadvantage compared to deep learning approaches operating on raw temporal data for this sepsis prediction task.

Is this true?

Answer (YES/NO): NO